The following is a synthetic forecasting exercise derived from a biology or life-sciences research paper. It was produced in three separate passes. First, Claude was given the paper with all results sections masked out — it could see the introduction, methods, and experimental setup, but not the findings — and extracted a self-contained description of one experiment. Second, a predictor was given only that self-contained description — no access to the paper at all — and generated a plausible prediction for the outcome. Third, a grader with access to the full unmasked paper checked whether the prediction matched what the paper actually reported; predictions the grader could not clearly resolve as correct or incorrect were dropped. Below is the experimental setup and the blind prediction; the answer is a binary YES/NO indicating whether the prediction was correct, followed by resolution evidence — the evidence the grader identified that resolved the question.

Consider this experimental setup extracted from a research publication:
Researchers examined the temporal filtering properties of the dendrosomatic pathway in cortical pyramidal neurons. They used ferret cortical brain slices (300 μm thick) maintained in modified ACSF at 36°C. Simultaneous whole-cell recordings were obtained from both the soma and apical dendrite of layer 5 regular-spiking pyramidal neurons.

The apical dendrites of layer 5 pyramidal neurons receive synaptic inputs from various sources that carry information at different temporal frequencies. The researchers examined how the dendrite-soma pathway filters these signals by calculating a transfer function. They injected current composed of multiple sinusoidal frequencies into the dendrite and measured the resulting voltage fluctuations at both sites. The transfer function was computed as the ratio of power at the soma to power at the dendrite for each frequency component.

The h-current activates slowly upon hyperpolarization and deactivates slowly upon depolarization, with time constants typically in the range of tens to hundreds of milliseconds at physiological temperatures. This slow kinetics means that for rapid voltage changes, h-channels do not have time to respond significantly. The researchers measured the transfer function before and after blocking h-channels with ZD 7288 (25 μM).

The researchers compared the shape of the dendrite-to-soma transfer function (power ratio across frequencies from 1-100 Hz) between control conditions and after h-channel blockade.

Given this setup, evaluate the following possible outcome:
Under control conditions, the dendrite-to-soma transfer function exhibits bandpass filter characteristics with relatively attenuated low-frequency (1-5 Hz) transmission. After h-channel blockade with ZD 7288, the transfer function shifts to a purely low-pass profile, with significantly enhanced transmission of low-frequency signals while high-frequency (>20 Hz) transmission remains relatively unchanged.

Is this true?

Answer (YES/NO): NO